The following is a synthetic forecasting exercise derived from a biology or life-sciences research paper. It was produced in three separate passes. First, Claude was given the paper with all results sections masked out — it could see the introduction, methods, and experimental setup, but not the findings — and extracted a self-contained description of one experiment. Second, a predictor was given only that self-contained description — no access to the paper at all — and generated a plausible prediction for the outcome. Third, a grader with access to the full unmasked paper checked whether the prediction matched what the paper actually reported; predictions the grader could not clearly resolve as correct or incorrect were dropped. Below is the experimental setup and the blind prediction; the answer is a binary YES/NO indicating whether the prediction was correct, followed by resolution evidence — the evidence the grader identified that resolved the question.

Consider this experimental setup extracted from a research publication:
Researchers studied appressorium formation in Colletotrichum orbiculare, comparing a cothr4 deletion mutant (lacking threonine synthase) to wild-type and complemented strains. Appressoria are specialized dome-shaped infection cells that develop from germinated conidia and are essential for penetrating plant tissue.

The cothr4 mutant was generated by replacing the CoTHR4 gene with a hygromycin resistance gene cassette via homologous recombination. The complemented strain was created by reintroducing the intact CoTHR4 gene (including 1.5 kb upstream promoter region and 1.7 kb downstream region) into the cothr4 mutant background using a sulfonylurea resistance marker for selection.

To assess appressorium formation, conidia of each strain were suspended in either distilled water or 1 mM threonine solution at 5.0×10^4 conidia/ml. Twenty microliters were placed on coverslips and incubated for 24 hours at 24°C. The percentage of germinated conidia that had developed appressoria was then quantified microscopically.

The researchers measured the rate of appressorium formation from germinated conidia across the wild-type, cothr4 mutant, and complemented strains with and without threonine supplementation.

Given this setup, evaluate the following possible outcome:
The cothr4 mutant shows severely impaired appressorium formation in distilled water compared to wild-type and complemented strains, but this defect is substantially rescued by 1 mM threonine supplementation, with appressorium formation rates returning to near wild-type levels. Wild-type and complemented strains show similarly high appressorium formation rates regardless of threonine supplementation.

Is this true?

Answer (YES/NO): YES